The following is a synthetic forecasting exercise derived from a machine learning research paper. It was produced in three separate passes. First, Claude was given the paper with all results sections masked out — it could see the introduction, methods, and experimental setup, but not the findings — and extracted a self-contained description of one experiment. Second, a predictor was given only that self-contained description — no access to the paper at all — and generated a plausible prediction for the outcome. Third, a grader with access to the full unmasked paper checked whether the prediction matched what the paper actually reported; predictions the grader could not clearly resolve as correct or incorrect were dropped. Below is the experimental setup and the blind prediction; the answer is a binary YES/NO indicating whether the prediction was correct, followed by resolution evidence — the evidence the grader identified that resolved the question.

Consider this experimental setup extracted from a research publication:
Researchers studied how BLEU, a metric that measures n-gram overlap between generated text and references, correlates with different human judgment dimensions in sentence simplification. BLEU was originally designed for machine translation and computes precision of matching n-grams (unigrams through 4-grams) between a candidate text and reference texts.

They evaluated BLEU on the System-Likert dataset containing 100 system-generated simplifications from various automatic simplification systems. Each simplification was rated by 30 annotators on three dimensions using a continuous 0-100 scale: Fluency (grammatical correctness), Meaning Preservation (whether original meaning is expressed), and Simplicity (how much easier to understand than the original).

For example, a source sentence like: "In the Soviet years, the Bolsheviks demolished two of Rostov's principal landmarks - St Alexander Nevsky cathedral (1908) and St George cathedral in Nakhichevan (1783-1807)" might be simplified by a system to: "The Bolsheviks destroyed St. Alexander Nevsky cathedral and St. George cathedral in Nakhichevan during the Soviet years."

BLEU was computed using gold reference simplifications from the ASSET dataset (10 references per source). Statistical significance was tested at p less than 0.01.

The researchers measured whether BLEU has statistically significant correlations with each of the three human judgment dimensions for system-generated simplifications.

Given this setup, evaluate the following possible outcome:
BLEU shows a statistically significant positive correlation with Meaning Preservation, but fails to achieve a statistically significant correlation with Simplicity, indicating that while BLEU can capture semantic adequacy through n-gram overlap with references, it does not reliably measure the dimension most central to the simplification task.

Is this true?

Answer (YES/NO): NO